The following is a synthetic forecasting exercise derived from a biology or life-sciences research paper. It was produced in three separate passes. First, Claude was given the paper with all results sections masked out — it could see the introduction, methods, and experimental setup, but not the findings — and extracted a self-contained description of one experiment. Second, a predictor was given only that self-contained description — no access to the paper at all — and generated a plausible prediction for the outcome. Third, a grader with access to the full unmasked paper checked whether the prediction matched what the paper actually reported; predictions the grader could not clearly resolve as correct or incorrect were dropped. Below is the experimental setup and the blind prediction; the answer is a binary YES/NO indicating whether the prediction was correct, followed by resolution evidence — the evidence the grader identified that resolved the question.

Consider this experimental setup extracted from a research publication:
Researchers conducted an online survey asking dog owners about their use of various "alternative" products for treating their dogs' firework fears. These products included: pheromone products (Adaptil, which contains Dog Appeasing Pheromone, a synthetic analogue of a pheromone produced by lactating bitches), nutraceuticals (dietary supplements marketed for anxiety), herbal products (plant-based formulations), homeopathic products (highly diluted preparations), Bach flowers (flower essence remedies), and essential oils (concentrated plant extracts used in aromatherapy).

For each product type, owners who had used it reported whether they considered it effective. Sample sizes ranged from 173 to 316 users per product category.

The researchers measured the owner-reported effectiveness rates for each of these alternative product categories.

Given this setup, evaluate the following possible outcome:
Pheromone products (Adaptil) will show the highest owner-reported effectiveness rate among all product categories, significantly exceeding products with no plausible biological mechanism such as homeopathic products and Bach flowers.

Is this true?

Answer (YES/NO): NO